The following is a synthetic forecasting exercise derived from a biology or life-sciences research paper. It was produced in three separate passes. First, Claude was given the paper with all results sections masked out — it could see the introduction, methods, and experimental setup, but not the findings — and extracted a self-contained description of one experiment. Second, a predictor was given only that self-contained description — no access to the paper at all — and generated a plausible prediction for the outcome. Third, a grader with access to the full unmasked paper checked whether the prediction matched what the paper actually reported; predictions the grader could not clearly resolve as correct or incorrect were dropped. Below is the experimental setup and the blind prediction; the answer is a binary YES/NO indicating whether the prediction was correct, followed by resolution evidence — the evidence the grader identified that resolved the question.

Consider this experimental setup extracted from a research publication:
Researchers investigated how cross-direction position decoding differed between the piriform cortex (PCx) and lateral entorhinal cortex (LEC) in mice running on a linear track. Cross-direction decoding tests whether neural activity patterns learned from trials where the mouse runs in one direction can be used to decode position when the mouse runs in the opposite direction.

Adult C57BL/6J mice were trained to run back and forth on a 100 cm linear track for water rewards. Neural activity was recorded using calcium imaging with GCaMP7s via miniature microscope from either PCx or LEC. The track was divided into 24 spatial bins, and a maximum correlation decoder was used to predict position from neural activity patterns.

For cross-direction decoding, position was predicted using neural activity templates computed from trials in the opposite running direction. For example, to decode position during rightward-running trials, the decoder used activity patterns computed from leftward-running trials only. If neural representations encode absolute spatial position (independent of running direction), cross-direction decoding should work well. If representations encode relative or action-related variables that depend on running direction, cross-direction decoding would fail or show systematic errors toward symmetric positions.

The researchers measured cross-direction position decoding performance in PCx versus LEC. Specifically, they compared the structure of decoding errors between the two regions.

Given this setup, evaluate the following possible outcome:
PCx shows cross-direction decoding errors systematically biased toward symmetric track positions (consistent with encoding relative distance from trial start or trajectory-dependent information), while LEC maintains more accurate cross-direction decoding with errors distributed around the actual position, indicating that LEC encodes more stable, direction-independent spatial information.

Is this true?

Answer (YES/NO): NO